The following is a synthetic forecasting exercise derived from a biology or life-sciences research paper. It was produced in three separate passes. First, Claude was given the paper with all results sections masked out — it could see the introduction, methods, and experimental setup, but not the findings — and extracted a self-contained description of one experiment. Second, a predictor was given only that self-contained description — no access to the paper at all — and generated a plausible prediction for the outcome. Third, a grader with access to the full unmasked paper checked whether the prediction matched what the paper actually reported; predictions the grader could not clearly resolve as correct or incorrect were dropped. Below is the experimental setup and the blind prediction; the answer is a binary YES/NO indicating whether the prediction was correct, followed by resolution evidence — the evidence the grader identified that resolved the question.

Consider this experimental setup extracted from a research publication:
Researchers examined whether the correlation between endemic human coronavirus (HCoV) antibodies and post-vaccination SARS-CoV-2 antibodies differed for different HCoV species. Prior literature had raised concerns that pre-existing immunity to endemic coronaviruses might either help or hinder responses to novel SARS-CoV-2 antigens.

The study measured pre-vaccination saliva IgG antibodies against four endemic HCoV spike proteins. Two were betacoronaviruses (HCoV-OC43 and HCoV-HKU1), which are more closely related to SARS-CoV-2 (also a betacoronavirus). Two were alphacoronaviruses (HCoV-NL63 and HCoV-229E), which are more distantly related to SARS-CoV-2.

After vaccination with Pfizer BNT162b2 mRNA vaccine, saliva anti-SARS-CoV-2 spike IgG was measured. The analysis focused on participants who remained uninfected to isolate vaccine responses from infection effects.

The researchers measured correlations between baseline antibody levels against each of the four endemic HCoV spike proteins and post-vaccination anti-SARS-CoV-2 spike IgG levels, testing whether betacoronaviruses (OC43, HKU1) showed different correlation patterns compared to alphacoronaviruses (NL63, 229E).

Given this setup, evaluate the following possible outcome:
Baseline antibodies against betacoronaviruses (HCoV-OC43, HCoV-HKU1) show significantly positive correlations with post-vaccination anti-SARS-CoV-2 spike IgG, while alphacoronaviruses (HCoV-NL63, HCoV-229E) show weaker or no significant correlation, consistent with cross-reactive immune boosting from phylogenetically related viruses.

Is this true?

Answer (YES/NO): NO